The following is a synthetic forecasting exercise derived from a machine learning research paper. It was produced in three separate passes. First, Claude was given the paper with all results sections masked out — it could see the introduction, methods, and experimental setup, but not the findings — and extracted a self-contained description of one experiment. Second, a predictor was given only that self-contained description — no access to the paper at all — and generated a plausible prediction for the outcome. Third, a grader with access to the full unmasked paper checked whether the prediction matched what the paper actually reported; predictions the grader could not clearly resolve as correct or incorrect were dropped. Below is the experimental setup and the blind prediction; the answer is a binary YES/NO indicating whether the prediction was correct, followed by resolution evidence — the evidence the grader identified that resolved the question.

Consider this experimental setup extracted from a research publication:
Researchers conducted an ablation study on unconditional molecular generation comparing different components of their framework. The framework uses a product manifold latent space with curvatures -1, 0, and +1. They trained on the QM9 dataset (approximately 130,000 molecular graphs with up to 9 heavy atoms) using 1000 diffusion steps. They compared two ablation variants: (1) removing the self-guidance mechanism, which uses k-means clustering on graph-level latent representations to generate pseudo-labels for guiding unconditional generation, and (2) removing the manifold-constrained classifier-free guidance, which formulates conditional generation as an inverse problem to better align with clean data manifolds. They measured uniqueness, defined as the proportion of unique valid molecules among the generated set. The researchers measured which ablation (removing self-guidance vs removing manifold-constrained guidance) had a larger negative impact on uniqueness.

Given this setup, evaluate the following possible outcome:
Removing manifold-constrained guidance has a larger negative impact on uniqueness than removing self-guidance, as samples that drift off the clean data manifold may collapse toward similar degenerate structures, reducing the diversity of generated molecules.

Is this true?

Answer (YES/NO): YES